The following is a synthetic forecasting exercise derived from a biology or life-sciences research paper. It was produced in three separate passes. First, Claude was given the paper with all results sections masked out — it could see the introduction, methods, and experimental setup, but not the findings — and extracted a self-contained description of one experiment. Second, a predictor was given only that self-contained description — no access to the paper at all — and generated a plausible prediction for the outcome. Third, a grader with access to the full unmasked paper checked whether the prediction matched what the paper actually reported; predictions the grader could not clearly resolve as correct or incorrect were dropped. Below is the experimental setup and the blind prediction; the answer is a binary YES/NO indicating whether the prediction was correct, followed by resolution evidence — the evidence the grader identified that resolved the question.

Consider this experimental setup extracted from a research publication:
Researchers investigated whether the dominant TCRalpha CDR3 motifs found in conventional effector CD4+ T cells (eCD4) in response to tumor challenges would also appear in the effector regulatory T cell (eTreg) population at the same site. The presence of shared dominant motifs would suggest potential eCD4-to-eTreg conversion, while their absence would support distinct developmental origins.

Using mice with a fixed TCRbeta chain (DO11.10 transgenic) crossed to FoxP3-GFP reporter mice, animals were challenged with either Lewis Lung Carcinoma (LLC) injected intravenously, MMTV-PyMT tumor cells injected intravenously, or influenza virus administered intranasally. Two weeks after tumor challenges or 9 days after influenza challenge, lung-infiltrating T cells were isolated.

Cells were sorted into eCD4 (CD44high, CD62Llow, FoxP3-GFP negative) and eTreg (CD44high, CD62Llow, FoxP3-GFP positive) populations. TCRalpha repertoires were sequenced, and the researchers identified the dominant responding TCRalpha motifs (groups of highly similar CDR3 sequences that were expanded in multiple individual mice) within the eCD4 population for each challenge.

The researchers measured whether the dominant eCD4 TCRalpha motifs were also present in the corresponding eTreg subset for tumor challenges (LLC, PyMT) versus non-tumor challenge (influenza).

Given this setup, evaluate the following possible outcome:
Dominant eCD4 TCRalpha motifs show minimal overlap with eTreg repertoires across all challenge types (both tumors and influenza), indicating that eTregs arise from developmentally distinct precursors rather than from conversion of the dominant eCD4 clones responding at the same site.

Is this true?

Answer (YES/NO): NO